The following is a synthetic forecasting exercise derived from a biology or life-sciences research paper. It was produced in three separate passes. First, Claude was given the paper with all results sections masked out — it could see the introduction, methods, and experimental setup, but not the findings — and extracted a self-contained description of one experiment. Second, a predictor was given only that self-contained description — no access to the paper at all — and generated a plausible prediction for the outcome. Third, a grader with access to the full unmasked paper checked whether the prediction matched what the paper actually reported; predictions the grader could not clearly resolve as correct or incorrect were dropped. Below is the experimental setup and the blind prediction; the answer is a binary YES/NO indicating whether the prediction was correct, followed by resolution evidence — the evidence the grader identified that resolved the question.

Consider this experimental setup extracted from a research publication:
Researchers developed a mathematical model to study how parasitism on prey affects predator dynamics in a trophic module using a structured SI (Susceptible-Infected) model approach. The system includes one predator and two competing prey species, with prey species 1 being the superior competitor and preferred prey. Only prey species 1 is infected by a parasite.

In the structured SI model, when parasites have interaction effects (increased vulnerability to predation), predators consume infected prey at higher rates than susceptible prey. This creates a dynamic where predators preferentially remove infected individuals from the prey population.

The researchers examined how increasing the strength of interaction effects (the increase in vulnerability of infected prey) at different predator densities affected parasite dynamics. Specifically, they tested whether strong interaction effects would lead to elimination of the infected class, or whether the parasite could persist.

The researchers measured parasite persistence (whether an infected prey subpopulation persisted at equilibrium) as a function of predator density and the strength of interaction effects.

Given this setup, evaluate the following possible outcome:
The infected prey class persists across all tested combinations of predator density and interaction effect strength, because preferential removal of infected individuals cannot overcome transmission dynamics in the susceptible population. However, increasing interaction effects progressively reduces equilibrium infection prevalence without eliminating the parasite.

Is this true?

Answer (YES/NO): NO